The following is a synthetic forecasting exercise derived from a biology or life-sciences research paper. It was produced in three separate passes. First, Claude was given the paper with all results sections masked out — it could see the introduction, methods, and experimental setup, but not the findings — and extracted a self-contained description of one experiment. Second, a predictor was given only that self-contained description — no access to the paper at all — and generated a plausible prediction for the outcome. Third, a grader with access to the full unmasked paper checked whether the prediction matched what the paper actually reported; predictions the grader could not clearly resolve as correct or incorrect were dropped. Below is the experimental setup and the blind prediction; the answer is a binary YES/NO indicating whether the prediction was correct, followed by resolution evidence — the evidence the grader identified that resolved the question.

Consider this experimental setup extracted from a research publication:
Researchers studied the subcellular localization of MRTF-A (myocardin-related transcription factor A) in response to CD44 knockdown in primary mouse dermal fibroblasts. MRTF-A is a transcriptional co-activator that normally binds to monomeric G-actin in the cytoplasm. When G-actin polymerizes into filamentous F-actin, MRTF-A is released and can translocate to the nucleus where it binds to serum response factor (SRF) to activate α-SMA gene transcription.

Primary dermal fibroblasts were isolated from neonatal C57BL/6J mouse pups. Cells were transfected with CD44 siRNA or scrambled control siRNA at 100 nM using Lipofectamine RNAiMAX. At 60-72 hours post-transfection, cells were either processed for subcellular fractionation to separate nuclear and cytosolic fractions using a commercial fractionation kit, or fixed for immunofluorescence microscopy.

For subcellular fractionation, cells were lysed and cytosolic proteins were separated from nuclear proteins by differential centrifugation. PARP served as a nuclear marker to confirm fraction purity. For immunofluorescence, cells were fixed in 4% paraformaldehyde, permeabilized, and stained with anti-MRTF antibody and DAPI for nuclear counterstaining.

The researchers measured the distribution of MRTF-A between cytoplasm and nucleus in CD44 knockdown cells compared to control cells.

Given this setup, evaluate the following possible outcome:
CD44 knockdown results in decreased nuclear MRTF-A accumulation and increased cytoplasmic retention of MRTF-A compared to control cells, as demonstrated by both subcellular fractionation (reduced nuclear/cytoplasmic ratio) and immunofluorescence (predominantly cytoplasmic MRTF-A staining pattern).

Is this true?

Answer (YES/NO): NO